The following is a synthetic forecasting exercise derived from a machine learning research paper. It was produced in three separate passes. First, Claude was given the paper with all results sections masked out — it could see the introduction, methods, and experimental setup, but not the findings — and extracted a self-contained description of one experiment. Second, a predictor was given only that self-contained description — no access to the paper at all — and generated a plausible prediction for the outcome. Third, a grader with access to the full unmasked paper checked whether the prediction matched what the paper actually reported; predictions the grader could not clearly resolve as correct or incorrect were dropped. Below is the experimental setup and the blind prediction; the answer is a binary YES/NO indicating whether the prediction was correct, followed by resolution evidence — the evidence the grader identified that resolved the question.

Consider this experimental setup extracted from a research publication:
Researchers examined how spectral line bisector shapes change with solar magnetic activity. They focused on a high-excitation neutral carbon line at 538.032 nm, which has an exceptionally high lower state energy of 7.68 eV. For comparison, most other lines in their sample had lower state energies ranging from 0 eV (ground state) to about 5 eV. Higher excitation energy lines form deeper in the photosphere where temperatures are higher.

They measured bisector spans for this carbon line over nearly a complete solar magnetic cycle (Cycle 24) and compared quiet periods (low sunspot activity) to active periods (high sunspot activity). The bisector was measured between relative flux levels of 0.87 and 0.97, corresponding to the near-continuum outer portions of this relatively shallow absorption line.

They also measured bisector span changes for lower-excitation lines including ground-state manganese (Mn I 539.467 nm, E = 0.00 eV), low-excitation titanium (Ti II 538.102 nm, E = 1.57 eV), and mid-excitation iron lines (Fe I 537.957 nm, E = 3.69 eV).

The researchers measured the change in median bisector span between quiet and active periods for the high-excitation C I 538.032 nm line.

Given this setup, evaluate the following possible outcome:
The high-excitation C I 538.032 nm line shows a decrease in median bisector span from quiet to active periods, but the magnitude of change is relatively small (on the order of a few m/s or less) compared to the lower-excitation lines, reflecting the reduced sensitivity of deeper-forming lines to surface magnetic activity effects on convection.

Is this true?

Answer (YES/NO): NO